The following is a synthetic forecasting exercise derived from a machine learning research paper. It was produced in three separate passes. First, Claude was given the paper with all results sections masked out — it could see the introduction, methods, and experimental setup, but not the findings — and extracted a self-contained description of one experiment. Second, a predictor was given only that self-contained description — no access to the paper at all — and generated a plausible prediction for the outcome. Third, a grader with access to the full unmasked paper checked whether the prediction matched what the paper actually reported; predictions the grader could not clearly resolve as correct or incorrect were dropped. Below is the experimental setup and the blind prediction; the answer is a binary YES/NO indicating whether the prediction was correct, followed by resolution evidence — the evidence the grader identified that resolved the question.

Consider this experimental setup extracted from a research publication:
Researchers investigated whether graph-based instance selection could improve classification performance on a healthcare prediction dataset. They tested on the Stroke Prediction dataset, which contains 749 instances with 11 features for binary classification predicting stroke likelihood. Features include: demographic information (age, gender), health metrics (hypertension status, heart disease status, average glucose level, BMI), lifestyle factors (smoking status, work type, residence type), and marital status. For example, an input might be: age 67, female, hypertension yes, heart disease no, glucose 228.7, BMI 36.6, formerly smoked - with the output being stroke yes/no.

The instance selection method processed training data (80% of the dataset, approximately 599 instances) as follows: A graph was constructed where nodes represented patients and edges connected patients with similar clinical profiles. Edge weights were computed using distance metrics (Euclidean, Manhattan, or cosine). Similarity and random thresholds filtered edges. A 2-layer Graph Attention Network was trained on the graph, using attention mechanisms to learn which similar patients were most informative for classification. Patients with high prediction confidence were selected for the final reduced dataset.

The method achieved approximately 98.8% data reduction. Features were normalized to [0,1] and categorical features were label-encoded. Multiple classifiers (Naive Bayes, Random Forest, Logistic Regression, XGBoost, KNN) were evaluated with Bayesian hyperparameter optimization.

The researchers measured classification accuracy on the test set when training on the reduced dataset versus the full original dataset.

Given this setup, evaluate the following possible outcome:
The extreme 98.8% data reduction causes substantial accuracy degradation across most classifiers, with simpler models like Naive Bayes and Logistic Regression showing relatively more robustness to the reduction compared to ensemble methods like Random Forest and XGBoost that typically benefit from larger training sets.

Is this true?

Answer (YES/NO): NO